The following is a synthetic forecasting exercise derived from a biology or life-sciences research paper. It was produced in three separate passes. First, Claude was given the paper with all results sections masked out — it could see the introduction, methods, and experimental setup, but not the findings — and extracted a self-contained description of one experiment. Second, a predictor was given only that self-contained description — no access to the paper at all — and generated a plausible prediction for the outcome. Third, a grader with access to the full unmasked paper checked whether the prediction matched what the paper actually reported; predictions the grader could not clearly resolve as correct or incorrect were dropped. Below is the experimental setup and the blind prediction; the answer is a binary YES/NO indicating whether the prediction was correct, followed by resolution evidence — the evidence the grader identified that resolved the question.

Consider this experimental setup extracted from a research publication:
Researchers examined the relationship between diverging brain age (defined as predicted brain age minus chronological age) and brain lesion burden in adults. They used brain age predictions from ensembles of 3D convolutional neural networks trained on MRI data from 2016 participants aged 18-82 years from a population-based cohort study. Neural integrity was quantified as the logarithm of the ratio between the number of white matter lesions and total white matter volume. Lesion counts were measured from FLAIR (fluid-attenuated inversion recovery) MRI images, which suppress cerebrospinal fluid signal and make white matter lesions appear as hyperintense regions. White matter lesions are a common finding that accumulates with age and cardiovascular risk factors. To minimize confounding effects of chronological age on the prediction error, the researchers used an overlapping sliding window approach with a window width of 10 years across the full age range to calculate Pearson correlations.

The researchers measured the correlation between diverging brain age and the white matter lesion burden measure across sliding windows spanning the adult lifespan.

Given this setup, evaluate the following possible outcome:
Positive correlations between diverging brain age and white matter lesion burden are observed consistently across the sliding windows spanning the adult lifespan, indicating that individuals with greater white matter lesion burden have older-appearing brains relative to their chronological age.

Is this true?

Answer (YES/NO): YES